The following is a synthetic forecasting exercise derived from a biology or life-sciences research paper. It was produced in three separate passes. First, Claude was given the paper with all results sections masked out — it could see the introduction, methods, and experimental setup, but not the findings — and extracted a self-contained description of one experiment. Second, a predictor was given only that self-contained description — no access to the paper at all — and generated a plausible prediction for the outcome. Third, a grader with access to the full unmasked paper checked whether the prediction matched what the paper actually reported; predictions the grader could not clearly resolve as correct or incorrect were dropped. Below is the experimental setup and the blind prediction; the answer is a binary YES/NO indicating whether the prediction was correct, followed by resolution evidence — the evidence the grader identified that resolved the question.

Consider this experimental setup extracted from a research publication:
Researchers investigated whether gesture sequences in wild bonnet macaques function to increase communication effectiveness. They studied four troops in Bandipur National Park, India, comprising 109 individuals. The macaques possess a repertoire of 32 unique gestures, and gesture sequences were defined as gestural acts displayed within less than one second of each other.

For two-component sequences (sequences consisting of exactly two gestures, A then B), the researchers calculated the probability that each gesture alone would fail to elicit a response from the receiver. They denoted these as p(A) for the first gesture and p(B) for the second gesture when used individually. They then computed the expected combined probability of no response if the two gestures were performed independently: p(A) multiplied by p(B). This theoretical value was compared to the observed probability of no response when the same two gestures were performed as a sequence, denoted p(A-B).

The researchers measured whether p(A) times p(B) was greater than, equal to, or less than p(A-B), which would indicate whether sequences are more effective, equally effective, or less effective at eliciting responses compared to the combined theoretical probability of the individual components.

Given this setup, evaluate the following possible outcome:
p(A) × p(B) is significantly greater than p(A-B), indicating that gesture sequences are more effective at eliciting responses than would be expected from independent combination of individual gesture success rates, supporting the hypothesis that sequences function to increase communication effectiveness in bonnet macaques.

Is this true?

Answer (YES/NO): NO